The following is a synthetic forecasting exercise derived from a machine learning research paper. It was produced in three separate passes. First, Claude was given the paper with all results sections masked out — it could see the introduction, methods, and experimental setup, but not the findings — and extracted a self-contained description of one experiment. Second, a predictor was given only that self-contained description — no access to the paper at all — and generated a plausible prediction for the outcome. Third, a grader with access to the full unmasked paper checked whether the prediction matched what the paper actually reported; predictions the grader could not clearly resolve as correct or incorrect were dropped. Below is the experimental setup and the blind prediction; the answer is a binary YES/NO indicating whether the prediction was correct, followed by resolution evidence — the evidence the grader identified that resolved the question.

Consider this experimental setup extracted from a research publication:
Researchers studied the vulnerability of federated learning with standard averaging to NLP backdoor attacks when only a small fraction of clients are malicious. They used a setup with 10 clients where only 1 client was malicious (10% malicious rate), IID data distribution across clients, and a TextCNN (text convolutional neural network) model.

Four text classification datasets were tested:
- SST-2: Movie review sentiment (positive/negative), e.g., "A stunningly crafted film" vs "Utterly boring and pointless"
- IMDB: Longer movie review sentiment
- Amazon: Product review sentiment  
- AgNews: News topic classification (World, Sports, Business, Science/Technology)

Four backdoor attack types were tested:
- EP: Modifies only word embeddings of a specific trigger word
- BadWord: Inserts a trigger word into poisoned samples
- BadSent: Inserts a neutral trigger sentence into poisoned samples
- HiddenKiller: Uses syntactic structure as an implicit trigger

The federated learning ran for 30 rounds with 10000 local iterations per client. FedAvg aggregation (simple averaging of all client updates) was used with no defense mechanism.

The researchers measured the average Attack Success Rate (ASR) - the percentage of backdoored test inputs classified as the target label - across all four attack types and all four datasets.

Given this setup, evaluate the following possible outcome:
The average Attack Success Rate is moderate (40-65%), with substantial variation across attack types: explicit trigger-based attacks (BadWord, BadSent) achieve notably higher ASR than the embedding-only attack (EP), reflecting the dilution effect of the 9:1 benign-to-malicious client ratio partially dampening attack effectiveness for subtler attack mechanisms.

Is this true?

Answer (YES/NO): NO